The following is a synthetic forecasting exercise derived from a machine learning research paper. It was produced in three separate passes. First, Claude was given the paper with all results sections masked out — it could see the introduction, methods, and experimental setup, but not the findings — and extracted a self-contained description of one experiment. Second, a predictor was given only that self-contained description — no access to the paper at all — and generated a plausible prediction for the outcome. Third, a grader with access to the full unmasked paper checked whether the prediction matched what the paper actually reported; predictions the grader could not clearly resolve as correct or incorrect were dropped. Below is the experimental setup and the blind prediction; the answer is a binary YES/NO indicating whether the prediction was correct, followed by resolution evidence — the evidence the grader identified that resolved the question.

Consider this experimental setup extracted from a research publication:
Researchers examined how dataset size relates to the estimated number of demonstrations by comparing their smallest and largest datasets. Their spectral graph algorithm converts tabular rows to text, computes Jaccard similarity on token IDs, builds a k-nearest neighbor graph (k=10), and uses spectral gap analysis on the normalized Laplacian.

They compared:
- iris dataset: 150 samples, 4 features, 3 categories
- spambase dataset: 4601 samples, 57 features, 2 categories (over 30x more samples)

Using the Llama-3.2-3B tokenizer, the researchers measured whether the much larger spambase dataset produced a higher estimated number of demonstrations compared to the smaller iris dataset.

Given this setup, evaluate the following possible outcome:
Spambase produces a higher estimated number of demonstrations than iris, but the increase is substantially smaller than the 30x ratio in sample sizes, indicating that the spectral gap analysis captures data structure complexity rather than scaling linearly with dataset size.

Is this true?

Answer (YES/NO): NO